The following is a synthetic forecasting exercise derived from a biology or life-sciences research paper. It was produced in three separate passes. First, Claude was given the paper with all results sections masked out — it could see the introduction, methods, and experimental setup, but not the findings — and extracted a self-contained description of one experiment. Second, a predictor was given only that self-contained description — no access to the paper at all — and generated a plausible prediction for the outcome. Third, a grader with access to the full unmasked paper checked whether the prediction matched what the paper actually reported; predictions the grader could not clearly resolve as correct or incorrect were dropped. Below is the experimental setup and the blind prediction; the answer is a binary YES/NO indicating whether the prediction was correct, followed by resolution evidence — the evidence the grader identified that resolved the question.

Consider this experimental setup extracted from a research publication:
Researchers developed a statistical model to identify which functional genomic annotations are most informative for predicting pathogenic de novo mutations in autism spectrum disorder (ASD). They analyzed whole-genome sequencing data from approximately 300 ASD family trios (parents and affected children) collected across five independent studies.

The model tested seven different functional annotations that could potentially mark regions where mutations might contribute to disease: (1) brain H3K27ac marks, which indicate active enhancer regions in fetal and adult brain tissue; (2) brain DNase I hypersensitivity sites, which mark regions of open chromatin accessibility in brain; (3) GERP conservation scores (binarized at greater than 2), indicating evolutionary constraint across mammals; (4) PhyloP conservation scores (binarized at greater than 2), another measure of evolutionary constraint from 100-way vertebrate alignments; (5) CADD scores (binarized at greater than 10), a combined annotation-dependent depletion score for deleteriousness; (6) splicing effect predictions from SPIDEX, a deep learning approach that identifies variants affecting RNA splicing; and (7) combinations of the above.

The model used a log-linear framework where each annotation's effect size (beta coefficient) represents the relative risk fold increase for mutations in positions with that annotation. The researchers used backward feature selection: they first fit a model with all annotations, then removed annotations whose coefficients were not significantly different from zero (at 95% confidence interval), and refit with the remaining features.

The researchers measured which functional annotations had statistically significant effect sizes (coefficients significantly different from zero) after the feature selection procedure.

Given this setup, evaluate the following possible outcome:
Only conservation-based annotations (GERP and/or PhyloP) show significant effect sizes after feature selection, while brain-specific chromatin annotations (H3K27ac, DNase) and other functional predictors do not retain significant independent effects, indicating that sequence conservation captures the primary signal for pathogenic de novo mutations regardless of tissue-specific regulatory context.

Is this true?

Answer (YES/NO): NO